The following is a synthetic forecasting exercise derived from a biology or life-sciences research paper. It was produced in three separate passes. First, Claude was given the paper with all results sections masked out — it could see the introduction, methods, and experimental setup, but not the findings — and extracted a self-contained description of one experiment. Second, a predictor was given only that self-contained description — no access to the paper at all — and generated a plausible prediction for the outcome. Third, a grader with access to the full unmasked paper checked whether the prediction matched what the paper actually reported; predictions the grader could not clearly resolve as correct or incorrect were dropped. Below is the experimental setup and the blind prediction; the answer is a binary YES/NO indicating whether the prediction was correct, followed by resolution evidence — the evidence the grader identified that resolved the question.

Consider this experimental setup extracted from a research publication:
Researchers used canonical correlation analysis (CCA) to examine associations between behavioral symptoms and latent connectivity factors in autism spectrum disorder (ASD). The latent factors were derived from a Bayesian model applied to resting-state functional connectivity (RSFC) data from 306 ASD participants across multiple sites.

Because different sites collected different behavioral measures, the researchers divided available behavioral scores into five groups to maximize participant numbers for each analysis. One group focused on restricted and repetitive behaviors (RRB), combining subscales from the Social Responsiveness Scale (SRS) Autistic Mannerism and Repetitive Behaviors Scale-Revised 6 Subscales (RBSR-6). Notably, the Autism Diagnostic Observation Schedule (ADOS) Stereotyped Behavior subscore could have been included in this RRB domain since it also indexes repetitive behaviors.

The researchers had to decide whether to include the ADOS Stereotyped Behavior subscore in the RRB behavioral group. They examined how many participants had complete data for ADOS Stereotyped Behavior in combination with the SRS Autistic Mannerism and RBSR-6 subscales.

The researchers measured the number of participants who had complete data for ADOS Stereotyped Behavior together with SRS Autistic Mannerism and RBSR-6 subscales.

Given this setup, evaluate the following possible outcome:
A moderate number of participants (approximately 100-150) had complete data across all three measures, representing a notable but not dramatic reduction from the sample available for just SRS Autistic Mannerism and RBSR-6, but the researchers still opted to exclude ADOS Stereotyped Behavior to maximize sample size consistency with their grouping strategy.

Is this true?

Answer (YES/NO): NO